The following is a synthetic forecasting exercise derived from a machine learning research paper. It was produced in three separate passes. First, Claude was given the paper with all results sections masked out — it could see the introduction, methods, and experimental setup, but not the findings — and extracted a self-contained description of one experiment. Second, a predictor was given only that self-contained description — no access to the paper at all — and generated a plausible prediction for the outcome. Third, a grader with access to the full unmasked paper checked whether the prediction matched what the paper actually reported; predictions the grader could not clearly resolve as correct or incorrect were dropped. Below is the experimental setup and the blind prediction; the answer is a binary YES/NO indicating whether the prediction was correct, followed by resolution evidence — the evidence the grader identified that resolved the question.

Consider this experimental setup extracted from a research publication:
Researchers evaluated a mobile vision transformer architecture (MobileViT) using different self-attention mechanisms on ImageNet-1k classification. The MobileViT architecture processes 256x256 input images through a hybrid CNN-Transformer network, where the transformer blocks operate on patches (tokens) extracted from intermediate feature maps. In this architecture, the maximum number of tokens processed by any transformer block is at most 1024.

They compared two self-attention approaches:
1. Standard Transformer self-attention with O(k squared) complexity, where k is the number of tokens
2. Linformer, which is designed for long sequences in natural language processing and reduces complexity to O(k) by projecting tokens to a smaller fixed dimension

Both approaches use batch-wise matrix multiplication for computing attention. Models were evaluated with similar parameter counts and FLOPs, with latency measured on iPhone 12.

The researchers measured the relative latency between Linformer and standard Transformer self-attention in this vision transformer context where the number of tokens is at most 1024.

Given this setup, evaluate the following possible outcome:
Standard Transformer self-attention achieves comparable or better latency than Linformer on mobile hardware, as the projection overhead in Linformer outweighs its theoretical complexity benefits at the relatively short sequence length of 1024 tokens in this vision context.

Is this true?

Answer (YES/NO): YES